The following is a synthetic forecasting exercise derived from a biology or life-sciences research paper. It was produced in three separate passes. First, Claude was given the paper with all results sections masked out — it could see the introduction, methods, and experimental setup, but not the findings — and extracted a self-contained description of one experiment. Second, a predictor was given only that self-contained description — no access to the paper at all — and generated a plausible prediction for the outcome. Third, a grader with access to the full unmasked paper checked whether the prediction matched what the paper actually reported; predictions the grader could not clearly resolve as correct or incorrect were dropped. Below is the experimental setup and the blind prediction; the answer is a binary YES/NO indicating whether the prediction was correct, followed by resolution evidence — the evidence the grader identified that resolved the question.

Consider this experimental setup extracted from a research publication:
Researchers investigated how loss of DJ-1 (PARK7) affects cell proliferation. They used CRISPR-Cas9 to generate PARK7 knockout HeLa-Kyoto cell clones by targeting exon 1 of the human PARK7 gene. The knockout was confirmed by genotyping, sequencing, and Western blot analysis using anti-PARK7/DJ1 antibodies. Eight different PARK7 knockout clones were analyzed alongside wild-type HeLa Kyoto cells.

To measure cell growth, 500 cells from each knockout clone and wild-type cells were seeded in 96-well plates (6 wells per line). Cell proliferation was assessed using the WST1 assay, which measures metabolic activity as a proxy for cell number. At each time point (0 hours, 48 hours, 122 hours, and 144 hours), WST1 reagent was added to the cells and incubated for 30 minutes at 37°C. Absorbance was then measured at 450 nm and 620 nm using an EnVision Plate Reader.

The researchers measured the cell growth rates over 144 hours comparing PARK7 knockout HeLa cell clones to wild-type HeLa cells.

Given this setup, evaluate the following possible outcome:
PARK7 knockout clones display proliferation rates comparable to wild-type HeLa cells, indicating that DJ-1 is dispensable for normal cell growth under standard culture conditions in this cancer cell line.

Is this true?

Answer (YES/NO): NO